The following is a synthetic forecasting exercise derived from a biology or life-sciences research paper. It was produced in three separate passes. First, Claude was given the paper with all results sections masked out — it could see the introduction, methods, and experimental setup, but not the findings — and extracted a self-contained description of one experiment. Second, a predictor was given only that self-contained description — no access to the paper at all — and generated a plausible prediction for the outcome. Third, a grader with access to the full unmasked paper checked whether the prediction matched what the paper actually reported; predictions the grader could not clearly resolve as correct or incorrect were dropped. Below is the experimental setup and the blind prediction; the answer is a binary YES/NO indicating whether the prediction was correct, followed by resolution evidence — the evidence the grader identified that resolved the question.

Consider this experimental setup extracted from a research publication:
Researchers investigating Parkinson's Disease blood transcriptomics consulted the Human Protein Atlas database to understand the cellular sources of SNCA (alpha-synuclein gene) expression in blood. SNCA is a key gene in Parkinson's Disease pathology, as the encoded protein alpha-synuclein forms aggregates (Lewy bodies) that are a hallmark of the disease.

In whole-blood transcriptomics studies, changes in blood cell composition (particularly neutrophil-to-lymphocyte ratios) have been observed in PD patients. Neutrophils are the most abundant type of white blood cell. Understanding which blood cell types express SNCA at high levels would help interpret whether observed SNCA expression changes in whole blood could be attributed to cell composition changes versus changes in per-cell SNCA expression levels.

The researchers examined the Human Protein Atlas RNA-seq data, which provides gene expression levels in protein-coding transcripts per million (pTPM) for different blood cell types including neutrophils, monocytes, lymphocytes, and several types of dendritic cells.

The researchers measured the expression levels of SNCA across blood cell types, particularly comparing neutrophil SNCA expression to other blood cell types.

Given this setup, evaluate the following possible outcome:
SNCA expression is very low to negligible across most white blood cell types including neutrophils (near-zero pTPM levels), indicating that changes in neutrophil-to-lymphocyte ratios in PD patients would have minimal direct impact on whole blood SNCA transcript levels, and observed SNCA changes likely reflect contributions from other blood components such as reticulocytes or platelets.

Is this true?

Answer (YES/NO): NO